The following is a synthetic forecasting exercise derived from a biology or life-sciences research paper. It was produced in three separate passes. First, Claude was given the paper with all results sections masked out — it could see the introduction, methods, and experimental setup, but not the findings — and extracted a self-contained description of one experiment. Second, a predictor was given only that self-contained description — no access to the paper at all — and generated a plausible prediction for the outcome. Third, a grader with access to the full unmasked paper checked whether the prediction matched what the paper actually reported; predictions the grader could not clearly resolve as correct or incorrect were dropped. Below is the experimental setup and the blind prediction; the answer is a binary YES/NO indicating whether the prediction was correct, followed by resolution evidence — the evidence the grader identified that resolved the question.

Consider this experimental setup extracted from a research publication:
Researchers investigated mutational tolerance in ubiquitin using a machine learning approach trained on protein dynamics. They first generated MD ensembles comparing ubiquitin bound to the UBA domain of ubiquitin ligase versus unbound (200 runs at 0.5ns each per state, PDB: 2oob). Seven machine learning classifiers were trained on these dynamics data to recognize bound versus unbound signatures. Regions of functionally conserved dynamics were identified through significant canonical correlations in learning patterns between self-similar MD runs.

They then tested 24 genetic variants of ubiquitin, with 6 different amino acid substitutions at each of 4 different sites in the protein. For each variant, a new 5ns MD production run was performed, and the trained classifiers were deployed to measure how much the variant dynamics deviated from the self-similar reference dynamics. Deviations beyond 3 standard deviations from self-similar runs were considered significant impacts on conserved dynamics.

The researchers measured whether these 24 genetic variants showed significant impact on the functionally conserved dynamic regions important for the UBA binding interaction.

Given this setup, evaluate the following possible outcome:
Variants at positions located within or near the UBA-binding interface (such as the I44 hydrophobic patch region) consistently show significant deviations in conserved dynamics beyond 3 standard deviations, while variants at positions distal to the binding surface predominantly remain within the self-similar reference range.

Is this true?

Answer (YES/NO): NO